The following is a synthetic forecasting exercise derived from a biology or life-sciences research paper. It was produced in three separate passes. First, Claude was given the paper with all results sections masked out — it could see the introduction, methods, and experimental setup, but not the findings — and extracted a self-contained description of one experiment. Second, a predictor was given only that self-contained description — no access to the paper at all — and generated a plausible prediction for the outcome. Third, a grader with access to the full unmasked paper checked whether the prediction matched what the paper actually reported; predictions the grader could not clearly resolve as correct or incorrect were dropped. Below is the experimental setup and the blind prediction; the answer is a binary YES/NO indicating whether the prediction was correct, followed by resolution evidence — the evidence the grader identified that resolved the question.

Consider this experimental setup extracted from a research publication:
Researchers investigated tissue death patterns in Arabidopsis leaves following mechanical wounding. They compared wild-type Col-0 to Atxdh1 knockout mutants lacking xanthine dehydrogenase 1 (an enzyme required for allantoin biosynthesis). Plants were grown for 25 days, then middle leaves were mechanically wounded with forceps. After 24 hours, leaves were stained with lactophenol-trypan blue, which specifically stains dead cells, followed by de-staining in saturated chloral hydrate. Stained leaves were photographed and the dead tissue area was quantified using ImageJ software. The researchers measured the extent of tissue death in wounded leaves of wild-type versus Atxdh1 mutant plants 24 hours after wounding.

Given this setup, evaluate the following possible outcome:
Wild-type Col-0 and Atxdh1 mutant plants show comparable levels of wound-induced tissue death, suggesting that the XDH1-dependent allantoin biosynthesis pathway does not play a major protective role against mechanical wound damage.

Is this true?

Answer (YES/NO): NO